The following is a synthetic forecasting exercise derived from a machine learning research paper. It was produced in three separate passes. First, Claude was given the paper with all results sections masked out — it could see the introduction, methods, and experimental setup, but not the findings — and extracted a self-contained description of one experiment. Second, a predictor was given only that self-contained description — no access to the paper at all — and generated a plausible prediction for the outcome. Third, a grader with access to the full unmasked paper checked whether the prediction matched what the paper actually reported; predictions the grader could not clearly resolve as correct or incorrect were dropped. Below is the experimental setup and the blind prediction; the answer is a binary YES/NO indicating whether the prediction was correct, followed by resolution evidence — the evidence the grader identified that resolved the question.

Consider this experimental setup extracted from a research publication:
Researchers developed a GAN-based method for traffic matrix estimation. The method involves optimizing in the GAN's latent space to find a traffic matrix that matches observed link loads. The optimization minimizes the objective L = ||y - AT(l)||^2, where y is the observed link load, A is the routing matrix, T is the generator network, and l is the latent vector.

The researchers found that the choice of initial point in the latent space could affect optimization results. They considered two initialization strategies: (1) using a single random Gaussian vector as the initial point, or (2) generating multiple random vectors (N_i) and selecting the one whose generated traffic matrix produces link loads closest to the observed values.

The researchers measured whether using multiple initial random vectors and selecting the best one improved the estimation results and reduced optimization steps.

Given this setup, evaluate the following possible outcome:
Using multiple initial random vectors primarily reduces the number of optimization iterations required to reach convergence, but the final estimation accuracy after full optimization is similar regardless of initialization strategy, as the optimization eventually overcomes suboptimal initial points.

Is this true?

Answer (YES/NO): NO